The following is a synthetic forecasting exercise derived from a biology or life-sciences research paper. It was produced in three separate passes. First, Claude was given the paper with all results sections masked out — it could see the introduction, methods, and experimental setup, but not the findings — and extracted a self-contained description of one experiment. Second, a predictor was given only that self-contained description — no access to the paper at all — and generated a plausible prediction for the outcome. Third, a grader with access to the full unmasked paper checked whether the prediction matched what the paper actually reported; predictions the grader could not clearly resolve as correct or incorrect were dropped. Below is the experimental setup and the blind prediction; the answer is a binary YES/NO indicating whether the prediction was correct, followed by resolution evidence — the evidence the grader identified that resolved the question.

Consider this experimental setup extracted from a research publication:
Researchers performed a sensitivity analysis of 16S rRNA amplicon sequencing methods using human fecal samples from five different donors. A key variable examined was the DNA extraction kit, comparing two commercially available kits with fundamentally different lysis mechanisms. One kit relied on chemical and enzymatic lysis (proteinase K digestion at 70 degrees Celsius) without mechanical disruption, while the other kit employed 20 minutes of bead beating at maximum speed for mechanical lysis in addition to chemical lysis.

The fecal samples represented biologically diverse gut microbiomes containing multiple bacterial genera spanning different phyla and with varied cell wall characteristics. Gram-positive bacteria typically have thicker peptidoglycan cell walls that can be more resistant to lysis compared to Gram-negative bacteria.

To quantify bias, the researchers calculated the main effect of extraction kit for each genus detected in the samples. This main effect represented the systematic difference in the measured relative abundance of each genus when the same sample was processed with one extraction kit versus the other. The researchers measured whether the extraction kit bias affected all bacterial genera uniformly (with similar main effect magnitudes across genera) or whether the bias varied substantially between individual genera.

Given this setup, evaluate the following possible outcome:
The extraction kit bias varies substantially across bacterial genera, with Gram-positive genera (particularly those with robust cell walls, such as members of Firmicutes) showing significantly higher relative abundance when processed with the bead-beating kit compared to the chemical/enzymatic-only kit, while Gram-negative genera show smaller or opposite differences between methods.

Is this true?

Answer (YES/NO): NO